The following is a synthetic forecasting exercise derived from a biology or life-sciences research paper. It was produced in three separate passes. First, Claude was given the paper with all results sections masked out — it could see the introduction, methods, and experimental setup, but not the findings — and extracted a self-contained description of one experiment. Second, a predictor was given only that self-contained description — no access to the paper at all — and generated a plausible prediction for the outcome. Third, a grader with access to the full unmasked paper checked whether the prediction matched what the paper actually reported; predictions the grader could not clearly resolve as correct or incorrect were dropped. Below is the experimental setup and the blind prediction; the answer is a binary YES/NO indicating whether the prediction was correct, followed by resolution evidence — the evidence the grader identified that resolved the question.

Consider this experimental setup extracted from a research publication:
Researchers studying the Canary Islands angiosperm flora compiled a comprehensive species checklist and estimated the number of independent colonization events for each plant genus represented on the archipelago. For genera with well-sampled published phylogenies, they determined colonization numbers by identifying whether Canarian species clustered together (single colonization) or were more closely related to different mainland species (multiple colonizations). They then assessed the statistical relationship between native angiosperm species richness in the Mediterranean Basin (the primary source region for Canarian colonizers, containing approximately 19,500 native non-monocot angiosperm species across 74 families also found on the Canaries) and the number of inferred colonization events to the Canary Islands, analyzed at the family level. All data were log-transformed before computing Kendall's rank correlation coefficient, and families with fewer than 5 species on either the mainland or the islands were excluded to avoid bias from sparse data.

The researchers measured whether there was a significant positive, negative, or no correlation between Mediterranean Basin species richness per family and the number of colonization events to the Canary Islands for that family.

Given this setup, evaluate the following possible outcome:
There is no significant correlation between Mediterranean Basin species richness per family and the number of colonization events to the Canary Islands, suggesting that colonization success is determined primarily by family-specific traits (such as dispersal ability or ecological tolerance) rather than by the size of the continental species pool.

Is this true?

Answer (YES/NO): NO